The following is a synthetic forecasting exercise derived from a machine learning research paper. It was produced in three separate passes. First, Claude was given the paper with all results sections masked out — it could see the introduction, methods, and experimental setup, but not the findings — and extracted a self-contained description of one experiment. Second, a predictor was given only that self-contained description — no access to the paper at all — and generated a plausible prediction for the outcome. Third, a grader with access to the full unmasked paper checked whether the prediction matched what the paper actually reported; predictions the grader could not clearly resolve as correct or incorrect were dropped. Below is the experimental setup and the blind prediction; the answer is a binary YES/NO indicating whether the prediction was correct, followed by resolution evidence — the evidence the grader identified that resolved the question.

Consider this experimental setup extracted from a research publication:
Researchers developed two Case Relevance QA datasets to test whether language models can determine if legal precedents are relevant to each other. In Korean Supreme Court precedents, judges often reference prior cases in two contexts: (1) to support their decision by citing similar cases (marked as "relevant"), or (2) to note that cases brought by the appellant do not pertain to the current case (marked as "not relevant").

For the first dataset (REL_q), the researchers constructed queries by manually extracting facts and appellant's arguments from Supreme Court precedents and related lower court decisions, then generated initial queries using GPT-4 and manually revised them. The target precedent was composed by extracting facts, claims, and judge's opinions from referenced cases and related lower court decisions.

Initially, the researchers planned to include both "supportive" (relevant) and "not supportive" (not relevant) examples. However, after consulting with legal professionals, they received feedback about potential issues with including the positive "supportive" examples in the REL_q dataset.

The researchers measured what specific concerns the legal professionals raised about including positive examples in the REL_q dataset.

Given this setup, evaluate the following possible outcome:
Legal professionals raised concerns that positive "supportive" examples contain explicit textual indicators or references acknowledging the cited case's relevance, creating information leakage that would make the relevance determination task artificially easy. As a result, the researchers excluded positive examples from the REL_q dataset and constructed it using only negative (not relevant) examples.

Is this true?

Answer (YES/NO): NO